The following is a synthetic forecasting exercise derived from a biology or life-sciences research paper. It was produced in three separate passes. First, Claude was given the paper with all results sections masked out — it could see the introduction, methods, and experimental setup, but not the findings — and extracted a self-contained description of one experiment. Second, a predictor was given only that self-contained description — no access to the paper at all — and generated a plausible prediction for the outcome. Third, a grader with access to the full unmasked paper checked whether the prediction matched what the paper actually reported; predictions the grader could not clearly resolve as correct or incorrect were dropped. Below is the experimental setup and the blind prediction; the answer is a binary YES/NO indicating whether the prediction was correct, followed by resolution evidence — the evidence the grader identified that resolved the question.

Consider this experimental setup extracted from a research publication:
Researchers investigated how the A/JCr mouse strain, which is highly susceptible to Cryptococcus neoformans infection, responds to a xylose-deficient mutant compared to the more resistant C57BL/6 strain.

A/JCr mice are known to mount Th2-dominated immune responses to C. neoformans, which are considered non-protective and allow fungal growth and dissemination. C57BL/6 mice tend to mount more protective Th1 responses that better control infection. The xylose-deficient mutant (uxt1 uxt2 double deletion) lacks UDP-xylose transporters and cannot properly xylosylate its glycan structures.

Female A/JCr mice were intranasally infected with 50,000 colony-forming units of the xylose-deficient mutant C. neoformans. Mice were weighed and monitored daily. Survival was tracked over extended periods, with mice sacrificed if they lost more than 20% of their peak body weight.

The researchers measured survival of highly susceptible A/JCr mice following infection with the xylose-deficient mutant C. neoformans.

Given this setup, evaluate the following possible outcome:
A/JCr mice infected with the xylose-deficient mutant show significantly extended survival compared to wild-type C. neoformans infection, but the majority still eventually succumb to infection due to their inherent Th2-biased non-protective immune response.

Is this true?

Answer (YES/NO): NO